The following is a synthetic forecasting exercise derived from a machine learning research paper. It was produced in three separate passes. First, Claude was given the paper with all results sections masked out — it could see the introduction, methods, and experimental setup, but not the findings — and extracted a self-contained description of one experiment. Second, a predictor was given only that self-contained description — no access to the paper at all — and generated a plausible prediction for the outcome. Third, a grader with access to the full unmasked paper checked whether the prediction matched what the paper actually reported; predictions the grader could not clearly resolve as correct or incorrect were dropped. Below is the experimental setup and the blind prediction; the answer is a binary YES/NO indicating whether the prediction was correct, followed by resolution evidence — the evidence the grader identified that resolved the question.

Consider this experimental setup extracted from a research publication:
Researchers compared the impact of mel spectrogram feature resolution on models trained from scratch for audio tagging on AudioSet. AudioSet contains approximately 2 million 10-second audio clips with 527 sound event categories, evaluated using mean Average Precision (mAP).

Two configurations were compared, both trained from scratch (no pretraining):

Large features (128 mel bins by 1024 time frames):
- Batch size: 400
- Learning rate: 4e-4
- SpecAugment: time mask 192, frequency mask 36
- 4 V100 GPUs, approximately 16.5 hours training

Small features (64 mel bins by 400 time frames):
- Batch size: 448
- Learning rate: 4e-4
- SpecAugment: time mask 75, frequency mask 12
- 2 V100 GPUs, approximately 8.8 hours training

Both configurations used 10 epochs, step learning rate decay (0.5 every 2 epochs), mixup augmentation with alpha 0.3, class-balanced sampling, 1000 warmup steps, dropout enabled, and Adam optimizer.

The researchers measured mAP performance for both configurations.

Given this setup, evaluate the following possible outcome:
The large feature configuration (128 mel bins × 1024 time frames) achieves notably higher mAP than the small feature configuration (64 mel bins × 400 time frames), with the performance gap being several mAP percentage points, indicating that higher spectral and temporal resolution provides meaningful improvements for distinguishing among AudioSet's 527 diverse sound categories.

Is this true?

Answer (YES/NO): NO